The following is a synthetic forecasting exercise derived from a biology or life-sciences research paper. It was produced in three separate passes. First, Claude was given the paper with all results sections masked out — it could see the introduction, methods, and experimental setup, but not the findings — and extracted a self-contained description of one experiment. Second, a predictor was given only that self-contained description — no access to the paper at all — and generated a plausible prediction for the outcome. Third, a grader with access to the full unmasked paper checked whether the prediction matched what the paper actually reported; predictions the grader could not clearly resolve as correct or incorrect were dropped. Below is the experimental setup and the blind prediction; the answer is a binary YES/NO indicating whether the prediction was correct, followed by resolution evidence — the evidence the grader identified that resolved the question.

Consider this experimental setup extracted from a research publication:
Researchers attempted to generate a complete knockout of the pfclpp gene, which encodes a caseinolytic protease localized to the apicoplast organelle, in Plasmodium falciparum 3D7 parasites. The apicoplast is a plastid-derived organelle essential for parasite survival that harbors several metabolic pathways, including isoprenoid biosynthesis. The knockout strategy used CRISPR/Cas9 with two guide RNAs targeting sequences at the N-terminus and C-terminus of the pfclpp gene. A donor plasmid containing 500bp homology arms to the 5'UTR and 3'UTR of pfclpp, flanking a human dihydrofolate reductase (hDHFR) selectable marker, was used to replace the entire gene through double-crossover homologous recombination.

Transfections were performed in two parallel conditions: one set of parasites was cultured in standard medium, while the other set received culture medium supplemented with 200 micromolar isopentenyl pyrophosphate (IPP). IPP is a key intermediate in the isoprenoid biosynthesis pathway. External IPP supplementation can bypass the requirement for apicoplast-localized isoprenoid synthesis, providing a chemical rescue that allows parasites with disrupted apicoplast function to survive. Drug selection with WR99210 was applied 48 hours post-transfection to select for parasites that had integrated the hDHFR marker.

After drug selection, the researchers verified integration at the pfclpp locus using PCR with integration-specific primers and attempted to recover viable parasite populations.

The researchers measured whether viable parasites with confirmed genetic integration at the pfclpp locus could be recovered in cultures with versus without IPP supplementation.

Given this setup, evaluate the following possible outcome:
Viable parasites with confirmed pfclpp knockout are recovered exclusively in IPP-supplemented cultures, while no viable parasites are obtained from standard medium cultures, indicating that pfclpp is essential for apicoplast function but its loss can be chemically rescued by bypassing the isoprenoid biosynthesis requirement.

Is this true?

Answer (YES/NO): YES